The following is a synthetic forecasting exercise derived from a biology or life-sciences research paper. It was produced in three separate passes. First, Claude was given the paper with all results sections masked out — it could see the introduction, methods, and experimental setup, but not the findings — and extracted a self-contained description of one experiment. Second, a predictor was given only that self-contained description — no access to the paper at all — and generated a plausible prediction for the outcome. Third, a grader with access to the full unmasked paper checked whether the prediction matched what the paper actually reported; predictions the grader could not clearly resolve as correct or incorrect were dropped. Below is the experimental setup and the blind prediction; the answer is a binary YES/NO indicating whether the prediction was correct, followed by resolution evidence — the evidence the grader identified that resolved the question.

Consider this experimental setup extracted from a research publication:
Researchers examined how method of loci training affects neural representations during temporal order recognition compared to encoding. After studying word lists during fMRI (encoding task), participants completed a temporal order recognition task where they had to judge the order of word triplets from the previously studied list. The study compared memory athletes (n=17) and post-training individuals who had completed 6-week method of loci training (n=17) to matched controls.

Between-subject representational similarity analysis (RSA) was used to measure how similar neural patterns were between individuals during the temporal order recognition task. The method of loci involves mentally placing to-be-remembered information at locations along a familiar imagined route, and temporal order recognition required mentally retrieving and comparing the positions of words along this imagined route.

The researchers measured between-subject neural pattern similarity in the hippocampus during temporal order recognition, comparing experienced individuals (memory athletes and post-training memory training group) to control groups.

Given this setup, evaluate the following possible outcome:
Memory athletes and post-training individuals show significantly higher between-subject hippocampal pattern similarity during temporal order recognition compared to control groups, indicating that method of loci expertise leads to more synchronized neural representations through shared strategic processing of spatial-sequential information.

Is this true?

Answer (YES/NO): YES